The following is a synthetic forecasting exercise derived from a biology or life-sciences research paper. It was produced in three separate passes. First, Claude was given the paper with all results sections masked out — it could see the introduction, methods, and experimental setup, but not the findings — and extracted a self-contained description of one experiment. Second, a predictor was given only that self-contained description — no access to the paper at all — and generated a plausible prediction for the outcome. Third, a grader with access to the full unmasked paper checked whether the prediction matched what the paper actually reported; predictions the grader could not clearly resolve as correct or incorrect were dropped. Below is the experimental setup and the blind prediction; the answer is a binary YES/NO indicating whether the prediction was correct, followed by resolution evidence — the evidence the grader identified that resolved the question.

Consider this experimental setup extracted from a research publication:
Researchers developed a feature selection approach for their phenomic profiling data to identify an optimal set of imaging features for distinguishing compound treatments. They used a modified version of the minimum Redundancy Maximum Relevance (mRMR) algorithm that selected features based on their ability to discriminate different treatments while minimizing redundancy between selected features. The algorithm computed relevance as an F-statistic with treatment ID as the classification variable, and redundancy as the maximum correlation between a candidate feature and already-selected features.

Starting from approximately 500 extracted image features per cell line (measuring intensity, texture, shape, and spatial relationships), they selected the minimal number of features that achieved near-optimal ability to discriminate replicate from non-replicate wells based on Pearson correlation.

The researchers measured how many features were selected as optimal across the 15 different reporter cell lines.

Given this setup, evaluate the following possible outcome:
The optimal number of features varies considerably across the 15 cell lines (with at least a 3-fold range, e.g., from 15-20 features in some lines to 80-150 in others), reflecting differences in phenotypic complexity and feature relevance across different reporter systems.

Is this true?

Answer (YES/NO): NO